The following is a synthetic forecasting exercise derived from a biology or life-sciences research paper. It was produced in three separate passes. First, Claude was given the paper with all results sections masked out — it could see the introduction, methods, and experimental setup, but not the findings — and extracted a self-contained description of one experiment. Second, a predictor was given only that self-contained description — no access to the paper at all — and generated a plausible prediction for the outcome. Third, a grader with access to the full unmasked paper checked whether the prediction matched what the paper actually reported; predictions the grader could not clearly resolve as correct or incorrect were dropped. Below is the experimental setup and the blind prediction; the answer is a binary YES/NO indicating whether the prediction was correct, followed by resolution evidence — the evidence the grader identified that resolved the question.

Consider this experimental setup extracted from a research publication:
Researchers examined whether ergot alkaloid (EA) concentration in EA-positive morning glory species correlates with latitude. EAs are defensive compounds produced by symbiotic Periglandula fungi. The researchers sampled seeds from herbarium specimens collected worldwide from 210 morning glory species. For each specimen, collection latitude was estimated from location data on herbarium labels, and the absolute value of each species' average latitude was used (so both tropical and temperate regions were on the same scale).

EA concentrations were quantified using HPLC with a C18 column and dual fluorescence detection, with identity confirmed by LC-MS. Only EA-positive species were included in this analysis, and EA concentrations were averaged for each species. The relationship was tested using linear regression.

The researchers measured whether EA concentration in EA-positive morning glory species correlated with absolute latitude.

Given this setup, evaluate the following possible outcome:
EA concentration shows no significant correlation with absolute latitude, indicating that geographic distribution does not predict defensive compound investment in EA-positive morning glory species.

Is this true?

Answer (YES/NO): YES